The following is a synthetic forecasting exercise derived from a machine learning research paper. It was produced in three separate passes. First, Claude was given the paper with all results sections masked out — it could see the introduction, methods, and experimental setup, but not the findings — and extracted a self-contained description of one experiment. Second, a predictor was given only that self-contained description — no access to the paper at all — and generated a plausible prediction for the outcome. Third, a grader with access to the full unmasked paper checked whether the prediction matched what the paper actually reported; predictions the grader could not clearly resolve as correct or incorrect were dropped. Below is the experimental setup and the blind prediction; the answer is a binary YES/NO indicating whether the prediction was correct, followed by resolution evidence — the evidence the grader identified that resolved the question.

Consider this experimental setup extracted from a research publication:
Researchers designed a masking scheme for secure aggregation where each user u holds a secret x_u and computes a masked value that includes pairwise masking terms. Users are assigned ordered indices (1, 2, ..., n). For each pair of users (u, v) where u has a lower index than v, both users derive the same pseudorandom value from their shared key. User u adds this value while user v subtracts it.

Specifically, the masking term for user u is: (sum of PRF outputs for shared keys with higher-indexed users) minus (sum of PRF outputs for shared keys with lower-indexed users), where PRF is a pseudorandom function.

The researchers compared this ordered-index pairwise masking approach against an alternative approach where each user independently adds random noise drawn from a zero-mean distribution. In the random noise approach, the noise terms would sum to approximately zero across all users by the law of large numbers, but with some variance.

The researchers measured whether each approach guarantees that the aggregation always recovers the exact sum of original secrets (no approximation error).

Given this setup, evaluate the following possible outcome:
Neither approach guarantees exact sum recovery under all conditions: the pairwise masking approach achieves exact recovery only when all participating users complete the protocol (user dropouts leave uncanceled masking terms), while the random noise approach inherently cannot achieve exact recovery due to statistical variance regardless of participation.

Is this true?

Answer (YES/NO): NO